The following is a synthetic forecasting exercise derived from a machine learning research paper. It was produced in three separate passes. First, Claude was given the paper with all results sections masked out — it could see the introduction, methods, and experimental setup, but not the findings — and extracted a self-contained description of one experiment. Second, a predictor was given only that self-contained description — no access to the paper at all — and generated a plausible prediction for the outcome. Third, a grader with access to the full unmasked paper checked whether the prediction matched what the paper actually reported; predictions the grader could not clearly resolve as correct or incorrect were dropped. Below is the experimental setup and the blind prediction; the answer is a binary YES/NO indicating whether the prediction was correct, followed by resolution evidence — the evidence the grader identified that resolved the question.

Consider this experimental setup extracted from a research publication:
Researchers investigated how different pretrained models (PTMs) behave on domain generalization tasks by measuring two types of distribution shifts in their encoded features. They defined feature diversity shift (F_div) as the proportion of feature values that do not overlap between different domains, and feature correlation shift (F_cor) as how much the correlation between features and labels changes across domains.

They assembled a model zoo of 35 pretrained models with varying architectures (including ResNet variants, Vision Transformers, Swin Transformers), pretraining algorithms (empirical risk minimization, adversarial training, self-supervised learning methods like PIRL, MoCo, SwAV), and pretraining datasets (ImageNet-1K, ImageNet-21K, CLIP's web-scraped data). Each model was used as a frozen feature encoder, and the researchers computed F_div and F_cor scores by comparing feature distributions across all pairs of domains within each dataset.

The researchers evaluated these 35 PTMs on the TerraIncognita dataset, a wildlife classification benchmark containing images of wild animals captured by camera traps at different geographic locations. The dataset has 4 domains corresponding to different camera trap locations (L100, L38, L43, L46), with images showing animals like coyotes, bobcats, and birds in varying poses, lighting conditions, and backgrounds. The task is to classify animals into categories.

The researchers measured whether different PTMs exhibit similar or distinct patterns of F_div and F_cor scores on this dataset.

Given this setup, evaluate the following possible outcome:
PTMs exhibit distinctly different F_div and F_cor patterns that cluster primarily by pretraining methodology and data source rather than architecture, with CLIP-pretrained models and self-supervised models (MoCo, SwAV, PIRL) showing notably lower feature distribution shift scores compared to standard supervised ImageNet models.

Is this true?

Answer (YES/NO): NO